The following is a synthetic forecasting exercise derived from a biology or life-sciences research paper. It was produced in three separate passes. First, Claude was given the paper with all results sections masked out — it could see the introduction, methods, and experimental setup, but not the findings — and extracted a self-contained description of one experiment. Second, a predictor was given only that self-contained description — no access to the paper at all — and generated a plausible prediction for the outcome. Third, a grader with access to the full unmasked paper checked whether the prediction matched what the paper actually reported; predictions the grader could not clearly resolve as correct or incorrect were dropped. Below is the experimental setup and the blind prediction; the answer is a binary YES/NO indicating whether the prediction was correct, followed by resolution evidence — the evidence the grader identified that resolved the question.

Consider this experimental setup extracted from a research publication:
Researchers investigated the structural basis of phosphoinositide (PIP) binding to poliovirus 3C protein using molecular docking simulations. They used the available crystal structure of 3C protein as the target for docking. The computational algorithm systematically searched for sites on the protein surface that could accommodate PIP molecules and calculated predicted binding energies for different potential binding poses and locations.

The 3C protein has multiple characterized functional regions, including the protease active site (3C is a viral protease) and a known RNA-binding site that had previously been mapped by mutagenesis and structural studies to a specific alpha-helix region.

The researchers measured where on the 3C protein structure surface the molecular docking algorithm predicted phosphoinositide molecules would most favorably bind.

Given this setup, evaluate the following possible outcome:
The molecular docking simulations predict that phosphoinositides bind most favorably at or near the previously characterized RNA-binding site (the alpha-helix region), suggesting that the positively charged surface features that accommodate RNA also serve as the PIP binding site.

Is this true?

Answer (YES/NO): YES